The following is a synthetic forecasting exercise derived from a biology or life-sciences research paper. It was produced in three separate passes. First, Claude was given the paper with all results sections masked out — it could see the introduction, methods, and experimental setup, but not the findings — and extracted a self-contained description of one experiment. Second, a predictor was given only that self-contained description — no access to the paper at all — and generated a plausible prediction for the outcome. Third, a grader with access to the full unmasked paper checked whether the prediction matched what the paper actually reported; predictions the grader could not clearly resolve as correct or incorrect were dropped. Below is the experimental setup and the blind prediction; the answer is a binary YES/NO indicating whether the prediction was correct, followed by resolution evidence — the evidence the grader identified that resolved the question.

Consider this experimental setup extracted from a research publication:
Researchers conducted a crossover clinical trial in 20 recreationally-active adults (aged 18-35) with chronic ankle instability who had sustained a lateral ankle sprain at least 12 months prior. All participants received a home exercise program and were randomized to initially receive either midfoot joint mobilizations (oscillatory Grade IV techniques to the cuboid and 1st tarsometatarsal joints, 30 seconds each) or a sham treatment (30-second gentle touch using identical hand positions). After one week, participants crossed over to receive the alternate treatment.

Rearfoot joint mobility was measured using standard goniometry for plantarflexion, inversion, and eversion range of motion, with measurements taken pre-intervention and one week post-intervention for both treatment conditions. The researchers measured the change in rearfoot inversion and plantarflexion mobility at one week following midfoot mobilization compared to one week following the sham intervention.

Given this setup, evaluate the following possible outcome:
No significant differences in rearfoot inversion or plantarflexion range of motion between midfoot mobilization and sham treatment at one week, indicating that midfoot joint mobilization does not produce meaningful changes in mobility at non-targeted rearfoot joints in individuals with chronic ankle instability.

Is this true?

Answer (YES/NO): NO